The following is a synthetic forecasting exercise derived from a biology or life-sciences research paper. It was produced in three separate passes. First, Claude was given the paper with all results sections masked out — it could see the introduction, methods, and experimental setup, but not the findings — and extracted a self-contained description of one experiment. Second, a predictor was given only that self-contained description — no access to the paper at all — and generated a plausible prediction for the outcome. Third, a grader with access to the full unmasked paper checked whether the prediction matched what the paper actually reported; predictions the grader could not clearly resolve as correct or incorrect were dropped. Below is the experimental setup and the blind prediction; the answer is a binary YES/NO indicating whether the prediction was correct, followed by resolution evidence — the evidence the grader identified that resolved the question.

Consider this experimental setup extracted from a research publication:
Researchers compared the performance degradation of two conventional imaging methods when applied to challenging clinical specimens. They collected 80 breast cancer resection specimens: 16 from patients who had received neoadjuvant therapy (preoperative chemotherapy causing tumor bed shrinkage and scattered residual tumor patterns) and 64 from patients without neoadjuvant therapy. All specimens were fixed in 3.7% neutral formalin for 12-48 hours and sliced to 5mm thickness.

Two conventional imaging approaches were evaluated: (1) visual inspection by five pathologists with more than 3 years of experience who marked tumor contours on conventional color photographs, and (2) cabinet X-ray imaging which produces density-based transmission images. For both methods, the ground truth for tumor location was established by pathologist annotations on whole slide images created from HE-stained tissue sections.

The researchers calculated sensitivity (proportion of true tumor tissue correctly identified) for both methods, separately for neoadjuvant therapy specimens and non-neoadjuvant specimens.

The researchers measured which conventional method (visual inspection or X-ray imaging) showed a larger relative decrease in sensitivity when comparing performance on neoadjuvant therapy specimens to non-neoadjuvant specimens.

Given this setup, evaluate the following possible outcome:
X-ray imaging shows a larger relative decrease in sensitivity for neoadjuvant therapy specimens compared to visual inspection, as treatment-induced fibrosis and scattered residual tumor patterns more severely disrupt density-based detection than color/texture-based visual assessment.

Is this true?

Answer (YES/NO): NO